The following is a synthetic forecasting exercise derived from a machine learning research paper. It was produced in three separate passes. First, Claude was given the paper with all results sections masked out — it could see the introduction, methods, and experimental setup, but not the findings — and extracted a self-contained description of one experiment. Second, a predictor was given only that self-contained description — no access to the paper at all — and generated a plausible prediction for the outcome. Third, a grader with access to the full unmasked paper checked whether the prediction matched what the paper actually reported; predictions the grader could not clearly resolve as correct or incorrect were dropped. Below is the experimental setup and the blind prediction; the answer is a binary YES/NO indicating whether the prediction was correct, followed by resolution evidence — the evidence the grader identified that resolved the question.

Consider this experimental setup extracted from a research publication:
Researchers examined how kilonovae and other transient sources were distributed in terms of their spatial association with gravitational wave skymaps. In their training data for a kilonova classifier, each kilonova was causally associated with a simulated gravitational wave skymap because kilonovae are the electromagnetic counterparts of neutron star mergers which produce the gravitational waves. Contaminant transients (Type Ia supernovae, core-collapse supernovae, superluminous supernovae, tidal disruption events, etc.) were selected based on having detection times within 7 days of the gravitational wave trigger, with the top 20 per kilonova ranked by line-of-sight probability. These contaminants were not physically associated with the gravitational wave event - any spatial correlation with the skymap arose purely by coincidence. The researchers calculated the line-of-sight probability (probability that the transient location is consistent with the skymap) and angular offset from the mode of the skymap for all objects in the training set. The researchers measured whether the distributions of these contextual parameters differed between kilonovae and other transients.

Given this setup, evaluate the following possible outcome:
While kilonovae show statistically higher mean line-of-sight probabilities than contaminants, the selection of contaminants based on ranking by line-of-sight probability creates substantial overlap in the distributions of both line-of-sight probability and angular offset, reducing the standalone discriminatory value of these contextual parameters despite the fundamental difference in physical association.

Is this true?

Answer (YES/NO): NO